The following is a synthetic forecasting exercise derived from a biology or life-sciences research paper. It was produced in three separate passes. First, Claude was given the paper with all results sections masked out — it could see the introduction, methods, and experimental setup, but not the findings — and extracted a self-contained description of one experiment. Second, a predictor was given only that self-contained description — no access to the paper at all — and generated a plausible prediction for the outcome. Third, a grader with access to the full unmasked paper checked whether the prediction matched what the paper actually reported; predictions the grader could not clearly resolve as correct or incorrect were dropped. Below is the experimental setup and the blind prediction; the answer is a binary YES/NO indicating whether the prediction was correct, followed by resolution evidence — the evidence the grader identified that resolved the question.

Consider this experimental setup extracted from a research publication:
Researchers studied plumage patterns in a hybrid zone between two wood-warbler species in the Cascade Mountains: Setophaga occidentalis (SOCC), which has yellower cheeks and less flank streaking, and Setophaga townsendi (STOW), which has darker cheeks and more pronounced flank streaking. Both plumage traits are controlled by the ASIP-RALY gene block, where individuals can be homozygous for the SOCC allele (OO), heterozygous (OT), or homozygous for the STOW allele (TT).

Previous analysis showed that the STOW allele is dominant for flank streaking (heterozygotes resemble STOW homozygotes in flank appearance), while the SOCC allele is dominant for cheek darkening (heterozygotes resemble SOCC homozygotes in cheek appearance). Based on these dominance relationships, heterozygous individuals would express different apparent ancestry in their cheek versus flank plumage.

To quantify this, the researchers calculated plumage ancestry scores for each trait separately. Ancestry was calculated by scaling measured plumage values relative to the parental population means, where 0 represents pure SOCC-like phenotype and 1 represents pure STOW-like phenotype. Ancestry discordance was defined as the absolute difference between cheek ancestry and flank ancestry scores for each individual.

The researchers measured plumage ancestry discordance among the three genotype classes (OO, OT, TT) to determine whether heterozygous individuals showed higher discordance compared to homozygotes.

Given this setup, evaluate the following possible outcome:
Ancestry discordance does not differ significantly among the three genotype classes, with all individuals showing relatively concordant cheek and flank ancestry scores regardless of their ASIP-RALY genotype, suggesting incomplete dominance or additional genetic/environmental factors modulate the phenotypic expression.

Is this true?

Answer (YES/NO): NO